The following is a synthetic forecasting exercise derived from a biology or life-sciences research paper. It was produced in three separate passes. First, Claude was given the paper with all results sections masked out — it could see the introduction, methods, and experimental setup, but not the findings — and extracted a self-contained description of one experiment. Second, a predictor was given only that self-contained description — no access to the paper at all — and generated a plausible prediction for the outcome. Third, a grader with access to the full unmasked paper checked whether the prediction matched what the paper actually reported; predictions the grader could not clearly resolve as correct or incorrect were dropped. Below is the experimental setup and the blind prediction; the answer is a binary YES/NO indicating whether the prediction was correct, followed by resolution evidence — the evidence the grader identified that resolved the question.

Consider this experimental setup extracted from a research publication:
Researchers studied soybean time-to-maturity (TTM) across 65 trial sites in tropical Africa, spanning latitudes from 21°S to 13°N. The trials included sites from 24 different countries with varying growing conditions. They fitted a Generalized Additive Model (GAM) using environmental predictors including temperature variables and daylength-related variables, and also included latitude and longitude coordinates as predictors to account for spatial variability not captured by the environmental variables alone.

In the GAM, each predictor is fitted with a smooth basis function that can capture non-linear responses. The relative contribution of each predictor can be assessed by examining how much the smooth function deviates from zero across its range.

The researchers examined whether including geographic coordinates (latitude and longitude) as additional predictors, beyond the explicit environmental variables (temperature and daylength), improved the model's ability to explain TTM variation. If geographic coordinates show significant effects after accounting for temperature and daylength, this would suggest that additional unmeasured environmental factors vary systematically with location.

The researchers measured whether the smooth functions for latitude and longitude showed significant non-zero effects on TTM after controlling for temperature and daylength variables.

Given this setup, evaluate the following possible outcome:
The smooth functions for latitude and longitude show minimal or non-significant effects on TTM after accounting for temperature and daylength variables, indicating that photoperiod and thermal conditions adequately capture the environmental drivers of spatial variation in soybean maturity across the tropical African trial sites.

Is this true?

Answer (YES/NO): NO